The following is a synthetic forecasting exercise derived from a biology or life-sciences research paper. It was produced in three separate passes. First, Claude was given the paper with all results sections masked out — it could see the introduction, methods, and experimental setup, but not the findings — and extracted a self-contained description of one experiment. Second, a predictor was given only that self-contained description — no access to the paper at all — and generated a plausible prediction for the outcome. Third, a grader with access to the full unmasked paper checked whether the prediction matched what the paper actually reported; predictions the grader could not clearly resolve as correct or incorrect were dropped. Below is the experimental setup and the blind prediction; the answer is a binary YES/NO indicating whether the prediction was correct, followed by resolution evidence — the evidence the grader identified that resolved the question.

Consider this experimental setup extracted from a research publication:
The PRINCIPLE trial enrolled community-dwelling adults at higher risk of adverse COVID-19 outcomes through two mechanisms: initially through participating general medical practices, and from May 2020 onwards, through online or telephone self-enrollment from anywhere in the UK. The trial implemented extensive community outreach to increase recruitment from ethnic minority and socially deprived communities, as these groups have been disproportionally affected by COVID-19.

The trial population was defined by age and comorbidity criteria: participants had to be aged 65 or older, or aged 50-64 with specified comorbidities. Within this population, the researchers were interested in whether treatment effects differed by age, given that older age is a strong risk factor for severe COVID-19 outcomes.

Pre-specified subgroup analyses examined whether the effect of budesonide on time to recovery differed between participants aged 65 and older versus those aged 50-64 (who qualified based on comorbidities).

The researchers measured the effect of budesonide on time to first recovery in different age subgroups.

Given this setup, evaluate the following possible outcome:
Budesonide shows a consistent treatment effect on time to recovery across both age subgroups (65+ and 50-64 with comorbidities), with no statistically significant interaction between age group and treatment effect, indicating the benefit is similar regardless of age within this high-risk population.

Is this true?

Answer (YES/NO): YES